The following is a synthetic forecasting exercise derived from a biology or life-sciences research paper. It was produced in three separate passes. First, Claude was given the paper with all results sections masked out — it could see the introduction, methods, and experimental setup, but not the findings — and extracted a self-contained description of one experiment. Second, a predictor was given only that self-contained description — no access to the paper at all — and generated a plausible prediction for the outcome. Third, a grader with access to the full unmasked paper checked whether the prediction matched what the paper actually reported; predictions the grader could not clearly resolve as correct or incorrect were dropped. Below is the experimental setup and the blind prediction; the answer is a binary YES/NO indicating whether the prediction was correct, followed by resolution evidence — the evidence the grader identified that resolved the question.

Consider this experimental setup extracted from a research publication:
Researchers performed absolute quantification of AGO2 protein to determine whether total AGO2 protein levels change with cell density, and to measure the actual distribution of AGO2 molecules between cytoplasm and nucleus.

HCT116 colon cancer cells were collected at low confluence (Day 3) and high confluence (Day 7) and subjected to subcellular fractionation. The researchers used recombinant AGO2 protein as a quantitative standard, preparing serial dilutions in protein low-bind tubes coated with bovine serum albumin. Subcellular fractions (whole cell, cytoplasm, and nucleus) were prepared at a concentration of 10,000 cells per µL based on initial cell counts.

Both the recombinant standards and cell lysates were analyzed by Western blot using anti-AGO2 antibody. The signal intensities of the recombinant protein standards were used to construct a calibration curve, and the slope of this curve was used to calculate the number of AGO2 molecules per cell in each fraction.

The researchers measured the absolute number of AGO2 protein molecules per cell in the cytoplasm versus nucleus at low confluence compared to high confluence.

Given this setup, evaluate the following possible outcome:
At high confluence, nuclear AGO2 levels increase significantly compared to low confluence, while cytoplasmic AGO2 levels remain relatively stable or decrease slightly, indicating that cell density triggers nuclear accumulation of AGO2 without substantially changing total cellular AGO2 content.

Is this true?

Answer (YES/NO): NO